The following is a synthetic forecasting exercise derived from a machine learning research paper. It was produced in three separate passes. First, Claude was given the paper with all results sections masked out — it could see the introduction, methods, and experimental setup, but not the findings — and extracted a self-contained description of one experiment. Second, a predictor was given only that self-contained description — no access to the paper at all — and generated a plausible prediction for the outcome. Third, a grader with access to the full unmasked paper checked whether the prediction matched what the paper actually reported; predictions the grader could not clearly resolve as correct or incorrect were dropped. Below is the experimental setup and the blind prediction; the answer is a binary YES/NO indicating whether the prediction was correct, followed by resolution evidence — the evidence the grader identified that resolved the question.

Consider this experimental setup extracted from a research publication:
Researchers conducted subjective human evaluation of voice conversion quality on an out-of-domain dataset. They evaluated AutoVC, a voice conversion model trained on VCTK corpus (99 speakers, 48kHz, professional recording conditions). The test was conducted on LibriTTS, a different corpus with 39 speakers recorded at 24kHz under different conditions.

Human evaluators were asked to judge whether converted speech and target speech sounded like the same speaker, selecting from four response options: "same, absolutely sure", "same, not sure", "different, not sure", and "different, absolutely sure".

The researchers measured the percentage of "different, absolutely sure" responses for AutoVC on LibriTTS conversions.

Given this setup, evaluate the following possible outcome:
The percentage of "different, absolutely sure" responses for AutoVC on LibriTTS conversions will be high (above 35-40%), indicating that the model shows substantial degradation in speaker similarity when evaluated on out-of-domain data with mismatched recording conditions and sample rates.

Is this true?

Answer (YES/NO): YES